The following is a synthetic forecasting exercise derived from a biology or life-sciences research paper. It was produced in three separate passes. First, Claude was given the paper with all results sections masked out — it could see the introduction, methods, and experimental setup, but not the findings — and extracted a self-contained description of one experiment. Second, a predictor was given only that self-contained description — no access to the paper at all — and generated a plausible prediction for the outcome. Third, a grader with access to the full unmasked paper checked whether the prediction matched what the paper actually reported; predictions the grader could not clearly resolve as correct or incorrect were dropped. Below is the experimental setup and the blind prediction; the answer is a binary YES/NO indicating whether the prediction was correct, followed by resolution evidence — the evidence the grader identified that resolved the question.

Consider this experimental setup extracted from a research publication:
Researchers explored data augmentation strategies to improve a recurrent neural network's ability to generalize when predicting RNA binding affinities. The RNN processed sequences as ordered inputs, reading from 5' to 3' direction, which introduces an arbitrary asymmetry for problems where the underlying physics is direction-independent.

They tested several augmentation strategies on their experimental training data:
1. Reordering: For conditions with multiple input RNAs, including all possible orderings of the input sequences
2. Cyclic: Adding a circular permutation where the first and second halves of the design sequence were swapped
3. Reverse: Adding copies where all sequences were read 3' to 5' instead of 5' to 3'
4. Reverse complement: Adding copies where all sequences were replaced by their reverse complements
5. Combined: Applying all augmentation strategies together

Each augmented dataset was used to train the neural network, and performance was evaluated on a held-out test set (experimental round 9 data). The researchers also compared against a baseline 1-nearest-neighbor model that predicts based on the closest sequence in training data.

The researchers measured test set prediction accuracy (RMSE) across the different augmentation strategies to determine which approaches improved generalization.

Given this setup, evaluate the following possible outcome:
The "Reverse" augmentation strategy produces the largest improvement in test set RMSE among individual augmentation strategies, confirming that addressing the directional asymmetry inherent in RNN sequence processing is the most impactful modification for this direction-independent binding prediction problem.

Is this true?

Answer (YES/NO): NO